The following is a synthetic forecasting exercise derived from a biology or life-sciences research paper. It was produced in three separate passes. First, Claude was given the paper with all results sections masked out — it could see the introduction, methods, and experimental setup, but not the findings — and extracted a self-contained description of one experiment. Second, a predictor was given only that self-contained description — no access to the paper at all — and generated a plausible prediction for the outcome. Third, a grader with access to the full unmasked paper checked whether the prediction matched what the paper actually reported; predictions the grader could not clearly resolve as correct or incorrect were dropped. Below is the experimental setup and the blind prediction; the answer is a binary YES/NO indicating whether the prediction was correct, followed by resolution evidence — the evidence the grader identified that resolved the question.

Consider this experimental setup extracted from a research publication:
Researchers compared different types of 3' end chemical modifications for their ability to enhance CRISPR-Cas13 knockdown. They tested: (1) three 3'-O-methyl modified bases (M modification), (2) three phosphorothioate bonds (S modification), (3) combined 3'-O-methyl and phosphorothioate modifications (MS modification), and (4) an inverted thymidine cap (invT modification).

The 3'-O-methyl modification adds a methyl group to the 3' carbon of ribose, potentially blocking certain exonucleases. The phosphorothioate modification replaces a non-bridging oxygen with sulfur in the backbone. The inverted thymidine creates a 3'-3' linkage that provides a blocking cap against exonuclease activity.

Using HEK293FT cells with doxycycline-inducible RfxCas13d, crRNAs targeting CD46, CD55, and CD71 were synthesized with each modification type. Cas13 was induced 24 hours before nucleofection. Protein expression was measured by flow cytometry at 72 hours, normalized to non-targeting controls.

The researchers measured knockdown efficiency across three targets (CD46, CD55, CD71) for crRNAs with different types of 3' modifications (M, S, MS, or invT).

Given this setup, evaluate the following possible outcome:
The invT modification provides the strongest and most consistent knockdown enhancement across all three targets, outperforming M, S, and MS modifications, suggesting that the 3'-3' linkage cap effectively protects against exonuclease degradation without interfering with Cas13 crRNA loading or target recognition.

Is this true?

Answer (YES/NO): NO